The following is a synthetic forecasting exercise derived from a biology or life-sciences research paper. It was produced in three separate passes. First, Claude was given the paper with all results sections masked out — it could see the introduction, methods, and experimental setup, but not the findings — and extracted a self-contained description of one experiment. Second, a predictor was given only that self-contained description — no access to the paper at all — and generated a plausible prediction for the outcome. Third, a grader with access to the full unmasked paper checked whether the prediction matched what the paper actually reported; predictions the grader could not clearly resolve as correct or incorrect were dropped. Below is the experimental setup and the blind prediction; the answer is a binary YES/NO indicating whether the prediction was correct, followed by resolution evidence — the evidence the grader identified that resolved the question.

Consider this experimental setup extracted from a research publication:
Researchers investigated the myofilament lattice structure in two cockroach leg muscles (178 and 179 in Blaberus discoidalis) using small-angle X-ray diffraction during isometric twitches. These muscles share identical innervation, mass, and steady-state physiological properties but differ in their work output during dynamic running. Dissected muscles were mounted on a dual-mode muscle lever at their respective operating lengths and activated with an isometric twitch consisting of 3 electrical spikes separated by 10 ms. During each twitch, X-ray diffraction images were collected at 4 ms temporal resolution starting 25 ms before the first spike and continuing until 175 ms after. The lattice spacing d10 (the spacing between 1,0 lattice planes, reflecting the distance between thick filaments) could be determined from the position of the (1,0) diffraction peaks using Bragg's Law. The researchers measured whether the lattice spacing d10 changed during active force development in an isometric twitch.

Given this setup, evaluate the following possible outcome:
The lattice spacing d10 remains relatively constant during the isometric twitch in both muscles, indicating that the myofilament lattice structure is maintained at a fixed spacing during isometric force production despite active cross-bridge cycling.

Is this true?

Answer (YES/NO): NO